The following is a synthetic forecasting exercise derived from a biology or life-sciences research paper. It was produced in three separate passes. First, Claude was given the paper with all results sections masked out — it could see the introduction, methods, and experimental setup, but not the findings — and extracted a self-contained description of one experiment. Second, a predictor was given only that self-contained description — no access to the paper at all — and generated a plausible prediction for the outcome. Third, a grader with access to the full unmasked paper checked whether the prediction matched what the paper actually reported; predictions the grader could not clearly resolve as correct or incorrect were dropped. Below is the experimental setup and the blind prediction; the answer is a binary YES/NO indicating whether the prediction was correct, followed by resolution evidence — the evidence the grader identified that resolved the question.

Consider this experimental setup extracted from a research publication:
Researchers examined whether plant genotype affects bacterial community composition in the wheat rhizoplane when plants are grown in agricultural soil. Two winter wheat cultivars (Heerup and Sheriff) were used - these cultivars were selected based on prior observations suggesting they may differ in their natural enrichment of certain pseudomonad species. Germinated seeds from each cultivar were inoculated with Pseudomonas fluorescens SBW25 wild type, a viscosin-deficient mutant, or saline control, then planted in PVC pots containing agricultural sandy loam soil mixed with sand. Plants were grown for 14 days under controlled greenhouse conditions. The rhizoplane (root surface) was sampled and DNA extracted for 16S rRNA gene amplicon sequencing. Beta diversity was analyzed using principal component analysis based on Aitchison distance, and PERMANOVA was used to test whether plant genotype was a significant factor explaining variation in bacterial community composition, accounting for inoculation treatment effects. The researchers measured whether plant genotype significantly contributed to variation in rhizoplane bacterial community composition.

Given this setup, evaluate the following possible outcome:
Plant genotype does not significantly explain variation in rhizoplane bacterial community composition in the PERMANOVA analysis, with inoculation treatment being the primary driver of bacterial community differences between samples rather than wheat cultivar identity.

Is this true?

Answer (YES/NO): NO